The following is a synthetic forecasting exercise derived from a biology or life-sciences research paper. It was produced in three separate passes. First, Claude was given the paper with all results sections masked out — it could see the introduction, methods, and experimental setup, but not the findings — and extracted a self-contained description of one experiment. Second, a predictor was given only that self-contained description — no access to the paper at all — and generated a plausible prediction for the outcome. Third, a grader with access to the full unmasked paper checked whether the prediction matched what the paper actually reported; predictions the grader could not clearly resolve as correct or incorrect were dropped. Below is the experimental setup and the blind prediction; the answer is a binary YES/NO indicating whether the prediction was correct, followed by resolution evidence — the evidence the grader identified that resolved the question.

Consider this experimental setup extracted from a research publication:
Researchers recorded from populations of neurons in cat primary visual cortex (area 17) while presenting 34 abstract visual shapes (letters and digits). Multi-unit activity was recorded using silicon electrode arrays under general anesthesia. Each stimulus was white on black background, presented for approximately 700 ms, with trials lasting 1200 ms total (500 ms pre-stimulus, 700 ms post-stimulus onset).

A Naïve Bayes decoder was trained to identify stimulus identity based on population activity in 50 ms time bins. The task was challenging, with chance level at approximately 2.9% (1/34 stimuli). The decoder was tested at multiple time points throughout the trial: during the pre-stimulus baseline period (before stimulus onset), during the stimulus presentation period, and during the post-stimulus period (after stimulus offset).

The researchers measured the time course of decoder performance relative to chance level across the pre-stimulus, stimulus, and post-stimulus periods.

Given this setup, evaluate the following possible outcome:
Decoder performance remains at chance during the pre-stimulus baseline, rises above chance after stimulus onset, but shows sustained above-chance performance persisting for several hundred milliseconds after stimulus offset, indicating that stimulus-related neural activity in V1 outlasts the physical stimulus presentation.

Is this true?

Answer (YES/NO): YES